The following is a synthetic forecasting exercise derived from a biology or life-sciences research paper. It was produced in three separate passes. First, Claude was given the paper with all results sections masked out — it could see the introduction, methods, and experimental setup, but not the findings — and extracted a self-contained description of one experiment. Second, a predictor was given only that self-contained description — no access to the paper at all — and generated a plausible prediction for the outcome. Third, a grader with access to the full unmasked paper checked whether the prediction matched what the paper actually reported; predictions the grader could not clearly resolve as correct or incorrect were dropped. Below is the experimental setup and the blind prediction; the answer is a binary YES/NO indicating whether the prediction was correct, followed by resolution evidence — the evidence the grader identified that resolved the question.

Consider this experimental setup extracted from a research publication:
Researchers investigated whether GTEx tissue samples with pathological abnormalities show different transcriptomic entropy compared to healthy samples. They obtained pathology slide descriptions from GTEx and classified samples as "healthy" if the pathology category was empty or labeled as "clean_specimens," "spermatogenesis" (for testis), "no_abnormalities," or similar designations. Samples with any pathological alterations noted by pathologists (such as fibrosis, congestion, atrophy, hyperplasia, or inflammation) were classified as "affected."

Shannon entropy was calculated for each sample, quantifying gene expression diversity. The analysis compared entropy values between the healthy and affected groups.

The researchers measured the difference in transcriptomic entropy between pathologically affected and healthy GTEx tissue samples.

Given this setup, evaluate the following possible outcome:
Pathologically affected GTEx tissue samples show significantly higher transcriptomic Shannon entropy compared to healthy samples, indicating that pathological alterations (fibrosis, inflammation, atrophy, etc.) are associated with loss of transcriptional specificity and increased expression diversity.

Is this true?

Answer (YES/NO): YES